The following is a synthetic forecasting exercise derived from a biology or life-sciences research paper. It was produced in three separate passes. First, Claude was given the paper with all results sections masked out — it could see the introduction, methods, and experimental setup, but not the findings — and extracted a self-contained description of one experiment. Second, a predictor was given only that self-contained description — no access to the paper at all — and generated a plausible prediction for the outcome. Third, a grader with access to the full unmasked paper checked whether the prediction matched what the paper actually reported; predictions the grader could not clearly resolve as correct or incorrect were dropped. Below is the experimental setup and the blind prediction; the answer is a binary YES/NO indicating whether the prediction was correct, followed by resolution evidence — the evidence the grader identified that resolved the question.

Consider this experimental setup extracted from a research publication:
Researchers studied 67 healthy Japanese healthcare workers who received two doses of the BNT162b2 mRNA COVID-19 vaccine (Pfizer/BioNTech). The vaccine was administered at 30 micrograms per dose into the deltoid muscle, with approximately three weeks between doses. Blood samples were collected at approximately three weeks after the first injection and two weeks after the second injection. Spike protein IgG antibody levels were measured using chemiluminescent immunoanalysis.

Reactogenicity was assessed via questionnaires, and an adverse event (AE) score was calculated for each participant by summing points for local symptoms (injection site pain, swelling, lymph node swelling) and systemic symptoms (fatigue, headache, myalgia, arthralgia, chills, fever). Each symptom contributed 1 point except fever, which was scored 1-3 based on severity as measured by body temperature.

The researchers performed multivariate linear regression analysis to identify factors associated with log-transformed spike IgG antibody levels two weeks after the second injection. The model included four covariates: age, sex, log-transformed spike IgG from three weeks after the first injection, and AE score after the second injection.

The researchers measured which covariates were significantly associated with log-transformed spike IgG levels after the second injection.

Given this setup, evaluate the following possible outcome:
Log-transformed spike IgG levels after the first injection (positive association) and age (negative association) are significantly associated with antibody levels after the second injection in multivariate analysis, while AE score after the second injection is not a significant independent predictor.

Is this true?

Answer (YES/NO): YES